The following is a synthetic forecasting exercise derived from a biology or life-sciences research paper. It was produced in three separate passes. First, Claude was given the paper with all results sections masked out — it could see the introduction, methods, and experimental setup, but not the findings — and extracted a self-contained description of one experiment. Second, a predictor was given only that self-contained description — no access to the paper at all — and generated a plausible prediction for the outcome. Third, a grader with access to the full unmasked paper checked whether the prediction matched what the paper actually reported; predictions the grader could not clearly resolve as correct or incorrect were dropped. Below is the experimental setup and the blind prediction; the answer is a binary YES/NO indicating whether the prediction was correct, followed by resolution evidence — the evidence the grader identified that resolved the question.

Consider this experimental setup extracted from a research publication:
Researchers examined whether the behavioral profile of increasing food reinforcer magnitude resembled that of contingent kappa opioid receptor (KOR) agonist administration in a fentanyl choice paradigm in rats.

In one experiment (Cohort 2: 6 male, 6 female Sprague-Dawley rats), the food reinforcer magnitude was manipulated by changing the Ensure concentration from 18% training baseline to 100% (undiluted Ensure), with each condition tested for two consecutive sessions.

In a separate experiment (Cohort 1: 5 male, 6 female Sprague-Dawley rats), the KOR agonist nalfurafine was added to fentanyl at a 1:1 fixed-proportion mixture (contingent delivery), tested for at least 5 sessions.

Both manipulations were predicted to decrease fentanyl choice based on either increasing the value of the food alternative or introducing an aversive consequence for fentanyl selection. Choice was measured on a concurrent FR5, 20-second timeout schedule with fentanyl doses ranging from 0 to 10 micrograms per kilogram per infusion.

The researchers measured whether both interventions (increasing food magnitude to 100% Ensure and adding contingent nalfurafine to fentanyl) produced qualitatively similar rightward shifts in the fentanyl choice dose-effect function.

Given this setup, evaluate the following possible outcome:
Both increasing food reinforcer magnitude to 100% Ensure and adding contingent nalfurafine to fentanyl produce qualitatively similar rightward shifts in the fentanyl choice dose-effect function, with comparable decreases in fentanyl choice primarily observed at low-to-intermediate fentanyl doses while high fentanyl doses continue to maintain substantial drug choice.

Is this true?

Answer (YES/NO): NO